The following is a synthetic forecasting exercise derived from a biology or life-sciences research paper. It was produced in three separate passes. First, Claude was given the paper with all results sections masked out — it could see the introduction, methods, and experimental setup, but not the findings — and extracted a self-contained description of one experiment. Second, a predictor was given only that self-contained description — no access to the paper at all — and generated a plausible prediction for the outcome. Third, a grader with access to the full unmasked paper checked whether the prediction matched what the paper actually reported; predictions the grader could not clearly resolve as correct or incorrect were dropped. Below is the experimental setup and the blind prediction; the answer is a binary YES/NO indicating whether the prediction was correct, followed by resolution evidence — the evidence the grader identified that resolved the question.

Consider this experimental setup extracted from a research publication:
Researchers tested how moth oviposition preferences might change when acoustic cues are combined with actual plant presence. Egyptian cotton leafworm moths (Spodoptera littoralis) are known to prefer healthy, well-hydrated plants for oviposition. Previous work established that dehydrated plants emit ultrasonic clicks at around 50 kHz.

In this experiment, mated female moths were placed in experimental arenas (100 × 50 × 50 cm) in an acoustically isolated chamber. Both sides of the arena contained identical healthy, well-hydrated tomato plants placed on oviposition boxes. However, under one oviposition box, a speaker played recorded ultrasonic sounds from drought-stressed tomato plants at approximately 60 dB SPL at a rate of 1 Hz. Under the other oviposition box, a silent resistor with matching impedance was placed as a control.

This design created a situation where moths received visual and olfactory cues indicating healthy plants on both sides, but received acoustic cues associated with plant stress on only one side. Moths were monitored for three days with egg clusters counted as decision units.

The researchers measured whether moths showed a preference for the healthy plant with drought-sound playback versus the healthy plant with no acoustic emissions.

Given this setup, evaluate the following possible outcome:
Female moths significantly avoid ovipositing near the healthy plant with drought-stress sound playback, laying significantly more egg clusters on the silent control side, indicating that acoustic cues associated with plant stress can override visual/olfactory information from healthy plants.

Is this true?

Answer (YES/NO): YES